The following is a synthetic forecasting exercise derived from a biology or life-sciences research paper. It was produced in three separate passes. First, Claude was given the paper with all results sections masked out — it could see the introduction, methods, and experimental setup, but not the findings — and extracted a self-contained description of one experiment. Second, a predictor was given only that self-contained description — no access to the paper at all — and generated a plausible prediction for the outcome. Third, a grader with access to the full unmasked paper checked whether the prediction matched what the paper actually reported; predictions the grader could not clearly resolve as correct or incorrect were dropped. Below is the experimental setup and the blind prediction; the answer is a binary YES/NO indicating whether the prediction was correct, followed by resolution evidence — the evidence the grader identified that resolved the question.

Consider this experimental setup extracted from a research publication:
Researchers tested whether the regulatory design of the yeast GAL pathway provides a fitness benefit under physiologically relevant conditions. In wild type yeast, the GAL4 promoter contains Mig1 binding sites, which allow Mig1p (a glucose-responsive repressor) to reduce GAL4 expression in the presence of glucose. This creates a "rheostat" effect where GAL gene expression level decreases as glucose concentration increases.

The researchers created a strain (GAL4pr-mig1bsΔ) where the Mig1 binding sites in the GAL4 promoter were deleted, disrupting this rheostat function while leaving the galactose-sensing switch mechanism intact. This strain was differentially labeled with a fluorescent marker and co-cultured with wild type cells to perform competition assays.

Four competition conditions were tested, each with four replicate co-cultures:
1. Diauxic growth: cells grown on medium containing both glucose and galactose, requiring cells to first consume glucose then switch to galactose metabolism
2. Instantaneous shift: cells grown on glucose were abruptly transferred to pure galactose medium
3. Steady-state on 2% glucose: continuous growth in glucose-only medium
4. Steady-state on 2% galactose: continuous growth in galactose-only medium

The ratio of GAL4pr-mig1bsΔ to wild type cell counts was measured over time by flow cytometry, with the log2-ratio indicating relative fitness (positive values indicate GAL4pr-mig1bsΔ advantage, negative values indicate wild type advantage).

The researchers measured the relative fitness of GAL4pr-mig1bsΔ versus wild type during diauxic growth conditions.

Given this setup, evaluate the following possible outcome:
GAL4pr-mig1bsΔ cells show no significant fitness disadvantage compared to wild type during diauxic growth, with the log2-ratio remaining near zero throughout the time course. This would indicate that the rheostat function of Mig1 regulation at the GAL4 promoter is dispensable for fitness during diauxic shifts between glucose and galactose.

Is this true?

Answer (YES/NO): NO